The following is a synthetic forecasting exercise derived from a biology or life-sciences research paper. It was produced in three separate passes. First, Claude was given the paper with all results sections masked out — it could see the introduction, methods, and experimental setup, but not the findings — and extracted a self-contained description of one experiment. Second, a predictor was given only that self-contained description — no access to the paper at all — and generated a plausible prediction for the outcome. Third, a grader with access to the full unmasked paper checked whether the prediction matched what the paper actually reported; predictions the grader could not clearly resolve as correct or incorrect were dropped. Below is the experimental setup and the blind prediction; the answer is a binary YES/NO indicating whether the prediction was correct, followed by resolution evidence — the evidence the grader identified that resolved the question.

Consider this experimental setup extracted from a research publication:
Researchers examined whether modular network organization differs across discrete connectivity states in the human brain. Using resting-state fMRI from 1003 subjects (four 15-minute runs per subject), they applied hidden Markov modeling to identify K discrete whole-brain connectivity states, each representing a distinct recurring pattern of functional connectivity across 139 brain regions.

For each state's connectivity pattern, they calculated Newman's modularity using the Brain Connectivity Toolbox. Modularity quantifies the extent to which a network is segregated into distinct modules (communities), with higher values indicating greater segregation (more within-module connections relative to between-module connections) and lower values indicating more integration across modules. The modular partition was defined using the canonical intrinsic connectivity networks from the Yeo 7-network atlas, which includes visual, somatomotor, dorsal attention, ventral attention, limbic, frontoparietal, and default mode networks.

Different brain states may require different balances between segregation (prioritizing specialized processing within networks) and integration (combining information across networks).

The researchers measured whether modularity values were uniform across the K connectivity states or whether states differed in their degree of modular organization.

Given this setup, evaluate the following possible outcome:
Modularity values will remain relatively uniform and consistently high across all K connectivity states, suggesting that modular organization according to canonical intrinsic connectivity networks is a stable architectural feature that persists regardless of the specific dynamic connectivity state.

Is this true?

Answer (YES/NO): NO